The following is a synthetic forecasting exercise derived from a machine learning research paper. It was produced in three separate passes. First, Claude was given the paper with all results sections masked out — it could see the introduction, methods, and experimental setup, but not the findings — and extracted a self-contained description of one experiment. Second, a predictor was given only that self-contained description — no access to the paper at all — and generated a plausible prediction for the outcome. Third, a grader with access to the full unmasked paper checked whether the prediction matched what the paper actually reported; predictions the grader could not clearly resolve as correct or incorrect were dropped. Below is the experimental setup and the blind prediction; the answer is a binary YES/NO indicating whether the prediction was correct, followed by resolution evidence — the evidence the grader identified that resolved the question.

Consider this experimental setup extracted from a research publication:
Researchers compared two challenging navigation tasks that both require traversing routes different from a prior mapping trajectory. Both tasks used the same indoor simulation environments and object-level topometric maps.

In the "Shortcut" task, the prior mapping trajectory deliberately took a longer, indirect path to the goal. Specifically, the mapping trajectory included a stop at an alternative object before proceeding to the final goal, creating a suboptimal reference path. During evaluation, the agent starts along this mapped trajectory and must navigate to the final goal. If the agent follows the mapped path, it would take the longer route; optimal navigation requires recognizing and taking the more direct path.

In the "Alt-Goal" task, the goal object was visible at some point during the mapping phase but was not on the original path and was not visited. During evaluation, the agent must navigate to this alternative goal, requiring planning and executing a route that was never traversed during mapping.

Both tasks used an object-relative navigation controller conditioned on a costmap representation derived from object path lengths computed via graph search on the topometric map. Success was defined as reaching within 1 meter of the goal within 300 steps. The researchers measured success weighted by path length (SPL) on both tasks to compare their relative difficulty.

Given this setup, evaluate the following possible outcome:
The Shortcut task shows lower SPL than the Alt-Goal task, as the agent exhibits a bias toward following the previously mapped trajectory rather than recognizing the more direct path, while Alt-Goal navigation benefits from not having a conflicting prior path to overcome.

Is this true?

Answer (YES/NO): NO